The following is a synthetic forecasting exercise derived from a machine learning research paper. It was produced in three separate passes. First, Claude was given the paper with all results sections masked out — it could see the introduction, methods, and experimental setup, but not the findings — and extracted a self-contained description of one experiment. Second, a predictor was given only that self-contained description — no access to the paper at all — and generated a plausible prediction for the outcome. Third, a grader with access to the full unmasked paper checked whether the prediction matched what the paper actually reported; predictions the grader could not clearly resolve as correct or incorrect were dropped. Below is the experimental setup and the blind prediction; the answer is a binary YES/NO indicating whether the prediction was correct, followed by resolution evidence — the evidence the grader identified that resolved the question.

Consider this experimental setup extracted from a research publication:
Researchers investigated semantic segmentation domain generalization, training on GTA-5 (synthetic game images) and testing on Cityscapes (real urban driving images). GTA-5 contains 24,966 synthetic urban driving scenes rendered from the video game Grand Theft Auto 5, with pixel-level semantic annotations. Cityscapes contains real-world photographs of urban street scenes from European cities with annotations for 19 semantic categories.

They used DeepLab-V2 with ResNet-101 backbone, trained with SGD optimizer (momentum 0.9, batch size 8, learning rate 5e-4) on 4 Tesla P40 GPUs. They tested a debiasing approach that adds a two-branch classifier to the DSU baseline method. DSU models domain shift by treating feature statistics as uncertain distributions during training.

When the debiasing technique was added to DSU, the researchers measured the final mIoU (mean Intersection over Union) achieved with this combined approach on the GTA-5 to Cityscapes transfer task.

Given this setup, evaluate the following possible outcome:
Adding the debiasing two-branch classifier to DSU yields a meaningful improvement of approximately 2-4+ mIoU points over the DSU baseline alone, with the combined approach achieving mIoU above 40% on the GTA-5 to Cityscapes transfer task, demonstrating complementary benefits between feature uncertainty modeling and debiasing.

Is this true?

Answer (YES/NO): NO